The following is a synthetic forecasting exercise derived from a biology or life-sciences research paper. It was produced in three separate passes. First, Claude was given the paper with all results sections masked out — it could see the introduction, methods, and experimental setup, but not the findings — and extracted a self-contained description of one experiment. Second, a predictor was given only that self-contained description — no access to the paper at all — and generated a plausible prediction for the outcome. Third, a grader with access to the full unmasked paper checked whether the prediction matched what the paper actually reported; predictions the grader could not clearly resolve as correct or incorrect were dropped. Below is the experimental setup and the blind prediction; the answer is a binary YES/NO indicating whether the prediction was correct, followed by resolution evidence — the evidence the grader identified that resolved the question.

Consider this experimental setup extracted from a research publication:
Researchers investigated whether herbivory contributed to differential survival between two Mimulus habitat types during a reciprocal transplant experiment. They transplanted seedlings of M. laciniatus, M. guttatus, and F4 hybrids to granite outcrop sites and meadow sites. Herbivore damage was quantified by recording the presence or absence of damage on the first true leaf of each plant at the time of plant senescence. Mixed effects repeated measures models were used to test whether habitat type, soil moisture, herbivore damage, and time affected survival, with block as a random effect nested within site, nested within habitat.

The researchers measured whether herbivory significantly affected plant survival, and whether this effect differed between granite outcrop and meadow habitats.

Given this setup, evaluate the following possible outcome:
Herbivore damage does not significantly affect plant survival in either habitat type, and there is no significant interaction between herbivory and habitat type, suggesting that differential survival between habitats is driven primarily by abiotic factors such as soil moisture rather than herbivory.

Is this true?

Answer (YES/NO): NO